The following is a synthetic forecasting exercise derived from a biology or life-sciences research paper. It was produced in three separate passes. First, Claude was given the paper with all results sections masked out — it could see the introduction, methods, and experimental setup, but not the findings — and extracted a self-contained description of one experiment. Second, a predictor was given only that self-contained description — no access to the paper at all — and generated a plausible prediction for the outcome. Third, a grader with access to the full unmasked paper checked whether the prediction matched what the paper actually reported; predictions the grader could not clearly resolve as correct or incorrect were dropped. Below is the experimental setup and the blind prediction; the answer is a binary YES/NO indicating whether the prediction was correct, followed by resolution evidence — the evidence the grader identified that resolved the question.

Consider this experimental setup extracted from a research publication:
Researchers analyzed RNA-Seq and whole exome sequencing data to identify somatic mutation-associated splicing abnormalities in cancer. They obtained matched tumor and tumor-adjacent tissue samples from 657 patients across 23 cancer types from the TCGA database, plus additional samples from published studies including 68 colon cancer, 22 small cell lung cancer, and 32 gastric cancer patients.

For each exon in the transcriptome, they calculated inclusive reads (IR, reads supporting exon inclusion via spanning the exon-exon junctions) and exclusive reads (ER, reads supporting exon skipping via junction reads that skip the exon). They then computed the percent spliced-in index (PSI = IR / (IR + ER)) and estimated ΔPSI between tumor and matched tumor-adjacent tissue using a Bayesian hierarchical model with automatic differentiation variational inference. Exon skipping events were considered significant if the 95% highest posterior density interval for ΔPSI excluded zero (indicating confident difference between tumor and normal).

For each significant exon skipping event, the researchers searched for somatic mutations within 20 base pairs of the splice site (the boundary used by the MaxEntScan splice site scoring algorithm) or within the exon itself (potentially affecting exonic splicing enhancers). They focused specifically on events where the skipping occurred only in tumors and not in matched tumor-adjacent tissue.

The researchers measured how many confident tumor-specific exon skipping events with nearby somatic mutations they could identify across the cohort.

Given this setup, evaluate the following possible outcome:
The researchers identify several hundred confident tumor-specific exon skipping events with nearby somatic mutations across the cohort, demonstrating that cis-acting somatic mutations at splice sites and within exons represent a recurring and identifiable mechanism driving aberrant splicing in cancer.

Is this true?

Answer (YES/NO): NO